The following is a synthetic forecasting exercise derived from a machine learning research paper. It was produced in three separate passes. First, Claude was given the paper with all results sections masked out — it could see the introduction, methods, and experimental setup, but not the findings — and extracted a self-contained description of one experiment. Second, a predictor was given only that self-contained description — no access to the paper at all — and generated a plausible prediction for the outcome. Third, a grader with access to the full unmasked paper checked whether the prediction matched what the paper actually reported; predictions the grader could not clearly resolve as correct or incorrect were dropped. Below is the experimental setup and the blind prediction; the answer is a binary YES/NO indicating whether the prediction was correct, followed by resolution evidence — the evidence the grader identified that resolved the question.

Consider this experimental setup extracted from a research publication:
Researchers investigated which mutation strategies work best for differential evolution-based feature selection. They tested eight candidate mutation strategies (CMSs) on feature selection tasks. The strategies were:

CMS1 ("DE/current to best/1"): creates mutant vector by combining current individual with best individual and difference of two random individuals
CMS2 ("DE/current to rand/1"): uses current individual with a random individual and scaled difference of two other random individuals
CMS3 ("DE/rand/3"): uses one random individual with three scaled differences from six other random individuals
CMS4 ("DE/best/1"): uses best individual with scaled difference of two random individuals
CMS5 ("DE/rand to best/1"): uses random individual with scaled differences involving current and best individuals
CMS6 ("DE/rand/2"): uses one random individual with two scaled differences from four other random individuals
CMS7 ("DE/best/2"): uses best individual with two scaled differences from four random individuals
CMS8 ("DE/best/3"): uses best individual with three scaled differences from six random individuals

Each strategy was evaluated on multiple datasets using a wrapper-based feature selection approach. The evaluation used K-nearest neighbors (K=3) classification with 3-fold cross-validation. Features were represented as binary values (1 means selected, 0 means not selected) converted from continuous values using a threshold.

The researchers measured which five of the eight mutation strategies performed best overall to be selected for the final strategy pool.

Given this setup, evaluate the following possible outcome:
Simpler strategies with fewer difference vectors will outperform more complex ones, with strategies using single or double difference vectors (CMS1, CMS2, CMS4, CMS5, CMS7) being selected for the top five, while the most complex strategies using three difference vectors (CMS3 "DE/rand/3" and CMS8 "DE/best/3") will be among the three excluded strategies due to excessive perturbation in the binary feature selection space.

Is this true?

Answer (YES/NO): NO